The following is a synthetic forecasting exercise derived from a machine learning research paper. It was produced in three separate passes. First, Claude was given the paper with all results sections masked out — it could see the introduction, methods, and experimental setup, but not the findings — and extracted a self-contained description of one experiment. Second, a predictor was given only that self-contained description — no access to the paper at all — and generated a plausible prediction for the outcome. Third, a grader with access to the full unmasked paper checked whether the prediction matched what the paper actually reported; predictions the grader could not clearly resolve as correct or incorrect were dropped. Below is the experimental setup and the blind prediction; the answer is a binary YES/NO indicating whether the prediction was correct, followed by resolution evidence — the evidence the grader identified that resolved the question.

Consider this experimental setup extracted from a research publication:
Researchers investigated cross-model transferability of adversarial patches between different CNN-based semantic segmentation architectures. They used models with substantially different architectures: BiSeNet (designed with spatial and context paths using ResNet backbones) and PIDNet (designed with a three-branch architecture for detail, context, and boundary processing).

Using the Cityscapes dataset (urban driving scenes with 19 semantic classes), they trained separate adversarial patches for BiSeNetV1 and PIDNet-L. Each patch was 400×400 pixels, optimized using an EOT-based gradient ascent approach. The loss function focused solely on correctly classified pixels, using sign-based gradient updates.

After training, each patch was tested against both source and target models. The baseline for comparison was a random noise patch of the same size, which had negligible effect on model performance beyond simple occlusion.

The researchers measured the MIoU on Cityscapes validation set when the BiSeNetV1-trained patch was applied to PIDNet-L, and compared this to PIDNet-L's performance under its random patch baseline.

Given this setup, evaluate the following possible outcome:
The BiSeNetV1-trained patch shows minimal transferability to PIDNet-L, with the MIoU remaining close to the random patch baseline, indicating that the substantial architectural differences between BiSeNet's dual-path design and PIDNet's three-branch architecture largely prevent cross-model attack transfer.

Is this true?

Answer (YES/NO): YES